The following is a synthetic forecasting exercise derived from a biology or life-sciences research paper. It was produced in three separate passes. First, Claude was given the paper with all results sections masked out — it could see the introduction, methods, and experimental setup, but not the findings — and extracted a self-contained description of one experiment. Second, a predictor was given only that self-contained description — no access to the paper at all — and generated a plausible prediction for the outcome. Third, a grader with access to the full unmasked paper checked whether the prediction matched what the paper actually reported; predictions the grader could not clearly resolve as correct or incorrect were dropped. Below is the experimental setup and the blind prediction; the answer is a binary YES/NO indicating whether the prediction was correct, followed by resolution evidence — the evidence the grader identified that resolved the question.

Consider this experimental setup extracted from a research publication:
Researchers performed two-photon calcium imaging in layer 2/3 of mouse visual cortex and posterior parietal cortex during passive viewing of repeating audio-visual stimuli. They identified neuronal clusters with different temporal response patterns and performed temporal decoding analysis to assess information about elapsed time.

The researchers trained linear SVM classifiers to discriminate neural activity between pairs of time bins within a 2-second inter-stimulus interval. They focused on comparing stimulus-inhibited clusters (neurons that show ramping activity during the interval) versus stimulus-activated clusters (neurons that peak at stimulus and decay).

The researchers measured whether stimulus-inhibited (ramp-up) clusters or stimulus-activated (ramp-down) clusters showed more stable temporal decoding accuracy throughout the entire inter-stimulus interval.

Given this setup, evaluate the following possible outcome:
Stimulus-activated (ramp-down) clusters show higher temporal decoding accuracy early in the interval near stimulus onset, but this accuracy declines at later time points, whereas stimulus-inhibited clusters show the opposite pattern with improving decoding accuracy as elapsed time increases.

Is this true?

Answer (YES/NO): NO